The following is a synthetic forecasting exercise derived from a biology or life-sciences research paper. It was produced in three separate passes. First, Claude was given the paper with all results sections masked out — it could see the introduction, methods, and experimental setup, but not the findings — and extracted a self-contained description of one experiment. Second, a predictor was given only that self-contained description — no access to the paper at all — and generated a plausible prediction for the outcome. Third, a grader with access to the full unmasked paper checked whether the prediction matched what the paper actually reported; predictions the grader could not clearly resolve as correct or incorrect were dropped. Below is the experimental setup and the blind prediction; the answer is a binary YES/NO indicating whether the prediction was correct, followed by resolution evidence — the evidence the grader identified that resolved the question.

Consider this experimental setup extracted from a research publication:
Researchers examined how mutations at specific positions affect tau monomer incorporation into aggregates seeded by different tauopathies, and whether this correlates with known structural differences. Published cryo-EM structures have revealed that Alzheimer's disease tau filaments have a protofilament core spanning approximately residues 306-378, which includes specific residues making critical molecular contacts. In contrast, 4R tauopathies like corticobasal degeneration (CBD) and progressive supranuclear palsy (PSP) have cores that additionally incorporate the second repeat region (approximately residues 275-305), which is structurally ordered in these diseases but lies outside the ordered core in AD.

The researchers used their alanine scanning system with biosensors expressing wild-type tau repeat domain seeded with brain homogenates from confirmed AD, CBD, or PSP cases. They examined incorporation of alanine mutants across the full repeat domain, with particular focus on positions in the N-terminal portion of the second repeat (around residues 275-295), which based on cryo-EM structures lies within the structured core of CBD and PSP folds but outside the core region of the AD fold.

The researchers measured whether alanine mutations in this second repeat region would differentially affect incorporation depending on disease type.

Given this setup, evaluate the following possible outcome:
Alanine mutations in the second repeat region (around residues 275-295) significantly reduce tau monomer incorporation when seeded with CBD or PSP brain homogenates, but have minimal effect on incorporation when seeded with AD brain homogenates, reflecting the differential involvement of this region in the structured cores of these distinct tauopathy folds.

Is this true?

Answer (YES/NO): YES